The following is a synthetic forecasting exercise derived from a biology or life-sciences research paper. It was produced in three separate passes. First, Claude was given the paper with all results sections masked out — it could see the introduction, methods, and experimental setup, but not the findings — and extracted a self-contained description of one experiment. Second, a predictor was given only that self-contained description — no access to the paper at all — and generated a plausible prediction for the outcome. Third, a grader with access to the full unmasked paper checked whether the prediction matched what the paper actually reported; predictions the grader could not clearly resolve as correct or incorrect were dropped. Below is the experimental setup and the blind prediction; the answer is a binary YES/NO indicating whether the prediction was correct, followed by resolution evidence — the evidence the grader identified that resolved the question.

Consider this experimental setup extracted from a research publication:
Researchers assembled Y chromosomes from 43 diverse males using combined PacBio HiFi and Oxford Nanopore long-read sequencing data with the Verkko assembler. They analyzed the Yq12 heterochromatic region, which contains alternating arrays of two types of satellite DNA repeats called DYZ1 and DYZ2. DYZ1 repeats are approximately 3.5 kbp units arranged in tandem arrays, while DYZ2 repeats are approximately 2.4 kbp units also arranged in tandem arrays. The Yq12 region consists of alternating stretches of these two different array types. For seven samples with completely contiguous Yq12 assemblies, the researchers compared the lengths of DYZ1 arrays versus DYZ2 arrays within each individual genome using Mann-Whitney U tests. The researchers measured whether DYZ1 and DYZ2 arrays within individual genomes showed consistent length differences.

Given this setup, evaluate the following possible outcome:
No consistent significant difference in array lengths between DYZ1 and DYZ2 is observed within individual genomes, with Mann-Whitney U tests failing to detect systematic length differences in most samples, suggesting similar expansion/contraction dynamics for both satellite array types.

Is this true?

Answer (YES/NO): NO